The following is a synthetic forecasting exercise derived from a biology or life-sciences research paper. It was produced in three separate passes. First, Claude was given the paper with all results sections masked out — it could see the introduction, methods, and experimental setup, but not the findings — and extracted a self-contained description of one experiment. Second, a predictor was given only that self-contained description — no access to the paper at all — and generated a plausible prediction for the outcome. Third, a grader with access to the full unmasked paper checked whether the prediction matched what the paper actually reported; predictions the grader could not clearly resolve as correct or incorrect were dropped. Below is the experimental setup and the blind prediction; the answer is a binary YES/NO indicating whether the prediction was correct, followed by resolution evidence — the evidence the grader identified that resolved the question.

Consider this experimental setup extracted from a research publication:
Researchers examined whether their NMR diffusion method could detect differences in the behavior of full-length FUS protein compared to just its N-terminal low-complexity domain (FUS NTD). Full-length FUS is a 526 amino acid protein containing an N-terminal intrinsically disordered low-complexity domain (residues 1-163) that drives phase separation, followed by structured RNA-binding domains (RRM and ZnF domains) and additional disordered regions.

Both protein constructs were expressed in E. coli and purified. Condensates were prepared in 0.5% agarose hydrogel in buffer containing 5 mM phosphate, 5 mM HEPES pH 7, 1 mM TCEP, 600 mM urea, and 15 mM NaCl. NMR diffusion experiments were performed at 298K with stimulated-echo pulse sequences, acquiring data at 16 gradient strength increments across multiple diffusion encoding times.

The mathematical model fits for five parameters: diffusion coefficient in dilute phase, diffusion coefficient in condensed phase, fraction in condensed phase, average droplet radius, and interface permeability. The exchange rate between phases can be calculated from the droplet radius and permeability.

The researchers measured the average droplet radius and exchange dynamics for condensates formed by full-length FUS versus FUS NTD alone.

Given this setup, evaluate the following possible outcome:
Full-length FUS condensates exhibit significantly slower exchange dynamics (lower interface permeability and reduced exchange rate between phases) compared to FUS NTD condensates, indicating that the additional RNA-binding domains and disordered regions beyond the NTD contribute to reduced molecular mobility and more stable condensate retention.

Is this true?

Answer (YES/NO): NO